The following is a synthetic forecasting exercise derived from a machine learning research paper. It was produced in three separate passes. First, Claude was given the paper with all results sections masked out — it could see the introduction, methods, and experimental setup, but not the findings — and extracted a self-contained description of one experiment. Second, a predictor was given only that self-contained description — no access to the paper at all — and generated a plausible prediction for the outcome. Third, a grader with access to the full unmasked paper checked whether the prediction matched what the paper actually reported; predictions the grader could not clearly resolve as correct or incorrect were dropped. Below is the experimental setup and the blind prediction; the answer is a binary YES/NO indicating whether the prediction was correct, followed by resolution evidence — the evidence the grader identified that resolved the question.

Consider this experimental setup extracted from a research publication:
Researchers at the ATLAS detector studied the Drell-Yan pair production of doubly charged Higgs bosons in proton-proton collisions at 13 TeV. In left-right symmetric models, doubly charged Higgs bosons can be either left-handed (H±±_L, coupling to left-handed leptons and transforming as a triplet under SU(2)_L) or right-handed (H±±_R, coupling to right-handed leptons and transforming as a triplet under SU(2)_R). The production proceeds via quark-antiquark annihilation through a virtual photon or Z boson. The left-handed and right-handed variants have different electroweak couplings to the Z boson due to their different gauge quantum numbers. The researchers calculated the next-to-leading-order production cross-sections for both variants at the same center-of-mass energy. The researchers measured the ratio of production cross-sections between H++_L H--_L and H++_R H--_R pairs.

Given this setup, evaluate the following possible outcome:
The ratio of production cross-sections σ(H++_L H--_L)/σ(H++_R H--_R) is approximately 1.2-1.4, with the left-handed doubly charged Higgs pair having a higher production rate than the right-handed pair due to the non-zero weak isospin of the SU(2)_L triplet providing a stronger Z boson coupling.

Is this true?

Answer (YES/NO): NO